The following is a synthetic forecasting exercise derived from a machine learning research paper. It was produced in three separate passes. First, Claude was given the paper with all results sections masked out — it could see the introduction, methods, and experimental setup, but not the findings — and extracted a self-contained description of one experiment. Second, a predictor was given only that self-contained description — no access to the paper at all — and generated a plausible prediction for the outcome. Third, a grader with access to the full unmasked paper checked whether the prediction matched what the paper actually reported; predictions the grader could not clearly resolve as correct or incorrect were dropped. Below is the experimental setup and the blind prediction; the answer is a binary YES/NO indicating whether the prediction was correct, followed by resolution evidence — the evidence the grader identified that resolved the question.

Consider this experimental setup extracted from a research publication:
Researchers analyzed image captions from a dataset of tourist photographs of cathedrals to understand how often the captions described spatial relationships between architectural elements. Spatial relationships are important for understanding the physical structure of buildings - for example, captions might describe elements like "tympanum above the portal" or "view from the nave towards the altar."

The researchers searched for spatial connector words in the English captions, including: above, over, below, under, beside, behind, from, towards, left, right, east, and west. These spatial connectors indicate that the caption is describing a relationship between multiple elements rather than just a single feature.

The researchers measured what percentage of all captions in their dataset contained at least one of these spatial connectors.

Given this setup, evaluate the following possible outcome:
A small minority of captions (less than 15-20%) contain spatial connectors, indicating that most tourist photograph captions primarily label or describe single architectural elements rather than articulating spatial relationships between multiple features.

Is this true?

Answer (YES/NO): YES